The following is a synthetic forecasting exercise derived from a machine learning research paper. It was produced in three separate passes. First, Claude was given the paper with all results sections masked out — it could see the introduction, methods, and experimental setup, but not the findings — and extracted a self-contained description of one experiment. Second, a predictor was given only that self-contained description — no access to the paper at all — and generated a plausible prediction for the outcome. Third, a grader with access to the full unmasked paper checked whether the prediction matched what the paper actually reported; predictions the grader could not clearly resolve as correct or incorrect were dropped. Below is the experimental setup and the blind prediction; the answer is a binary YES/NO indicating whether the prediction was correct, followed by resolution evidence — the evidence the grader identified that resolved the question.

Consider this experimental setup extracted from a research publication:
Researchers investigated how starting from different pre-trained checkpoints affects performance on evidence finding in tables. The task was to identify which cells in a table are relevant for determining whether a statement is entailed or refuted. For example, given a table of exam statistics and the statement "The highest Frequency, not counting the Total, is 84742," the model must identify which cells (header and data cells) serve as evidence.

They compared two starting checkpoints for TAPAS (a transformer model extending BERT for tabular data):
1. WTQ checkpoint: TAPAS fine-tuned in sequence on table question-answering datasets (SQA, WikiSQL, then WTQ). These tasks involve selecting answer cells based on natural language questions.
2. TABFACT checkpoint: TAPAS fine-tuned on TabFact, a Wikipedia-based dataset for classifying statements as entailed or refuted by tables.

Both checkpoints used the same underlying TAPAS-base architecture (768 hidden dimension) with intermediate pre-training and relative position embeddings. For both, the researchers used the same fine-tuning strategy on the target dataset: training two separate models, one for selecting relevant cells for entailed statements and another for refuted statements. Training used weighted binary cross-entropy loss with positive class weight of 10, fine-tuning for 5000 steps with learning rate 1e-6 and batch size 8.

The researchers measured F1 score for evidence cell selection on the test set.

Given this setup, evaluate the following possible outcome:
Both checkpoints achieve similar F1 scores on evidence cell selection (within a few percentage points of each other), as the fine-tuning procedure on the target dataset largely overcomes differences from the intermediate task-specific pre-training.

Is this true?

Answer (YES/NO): NO